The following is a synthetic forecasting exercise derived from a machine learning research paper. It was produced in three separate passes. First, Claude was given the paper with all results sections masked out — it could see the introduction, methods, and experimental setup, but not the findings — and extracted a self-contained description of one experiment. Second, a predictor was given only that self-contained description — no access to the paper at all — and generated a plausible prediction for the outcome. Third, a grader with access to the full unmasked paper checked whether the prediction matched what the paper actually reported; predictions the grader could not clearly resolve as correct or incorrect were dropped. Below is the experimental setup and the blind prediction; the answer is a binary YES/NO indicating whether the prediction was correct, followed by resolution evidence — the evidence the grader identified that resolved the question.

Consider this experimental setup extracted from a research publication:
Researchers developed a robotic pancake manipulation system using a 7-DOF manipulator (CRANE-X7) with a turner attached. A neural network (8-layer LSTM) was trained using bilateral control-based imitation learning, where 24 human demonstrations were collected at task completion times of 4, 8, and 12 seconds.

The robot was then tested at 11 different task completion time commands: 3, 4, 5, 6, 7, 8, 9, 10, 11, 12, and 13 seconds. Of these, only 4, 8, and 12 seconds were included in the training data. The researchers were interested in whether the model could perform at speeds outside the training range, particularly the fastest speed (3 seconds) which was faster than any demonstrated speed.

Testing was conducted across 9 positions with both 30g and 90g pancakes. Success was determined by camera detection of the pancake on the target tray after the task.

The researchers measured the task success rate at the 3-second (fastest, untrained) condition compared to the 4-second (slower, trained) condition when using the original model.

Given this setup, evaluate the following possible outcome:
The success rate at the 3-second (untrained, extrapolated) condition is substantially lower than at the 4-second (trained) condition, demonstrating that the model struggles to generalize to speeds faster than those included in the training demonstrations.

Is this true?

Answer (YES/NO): YES